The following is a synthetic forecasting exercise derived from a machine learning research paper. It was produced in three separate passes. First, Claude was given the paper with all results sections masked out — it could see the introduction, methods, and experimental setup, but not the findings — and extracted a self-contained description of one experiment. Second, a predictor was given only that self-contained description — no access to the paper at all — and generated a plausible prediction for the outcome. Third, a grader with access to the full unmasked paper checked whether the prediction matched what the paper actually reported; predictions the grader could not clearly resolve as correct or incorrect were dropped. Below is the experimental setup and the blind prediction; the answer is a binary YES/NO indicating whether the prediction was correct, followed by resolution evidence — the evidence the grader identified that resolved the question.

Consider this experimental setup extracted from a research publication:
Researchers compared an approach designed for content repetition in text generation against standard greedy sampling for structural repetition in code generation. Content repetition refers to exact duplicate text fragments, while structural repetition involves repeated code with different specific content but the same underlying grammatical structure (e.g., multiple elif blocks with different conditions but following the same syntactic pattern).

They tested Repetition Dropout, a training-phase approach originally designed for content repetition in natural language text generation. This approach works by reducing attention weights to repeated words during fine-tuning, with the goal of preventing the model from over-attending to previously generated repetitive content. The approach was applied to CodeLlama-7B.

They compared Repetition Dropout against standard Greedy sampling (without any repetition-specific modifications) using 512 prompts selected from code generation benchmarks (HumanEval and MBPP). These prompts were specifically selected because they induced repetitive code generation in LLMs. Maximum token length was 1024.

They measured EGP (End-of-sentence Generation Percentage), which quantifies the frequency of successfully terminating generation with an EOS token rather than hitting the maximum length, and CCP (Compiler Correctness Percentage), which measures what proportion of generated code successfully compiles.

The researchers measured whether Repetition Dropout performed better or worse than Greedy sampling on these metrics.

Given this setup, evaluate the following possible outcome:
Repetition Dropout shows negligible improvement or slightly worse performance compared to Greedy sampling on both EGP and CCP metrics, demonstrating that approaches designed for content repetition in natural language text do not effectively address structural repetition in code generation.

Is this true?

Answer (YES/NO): NO